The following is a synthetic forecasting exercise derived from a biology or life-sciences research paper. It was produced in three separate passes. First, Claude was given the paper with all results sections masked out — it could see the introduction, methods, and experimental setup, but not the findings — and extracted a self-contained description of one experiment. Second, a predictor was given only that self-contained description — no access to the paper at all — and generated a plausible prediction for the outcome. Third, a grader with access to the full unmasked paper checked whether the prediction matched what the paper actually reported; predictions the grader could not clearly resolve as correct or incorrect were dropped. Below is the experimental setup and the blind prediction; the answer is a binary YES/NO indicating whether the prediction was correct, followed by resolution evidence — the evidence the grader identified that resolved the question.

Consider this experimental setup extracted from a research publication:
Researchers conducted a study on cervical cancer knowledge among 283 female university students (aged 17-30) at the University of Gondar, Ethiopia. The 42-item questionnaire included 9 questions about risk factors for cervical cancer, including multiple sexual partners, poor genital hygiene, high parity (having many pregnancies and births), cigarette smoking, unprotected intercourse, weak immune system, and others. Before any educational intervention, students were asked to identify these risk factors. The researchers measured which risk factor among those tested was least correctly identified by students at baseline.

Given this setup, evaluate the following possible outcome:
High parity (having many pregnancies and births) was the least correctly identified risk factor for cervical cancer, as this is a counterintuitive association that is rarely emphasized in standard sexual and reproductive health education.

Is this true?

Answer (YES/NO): YES